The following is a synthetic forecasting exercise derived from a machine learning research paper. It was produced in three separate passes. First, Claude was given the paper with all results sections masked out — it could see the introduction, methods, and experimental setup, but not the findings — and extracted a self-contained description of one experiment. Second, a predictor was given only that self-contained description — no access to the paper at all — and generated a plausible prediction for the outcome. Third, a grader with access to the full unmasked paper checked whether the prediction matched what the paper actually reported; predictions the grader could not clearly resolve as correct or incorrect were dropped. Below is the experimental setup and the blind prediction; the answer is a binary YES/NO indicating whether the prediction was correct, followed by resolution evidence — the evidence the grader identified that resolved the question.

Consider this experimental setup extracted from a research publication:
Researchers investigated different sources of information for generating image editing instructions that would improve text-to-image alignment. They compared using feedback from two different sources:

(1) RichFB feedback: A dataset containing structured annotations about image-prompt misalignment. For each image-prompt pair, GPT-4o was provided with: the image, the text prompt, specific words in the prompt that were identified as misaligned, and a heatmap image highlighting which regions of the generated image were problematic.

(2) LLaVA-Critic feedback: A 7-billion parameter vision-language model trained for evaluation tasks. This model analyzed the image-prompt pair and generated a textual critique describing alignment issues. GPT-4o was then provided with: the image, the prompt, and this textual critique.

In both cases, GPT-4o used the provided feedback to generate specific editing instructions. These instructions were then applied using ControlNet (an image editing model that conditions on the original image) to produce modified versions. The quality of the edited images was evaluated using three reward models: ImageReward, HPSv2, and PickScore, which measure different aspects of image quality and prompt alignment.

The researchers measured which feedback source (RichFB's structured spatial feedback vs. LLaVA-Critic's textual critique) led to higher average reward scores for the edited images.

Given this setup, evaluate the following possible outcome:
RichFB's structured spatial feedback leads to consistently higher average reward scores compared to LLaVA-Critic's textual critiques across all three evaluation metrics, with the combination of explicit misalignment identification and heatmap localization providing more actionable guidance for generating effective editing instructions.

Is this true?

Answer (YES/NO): NO